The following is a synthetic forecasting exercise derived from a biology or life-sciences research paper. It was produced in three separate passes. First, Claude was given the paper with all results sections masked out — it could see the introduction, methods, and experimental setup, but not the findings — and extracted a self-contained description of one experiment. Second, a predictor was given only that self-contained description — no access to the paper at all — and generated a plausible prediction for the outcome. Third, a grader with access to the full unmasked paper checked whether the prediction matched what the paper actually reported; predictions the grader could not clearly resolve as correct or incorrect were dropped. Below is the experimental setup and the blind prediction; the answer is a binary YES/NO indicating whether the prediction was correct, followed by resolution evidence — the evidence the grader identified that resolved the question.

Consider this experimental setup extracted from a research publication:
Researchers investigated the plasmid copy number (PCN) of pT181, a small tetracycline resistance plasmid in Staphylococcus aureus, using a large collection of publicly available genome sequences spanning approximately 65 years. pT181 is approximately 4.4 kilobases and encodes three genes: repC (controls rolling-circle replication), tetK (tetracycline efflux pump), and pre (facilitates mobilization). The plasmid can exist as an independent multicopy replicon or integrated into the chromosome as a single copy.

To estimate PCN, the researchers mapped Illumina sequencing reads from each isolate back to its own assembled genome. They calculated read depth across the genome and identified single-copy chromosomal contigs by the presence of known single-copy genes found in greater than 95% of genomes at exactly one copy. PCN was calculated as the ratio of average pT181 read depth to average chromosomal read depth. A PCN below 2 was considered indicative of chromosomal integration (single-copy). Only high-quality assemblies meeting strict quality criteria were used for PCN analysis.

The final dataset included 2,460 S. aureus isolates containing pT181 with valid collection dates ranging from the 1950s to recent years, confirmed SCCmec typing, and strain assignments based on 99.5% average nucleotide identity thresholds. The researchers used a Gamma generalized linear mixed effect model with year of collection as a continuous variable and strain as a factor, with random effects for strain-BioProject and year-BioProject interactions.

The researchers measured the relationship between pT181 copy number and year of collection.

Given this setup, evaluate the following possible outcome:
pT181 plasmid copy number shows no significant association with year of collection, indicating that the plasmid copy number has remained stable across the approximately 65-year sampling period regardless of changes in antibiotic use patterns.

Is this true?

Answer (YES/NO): NO